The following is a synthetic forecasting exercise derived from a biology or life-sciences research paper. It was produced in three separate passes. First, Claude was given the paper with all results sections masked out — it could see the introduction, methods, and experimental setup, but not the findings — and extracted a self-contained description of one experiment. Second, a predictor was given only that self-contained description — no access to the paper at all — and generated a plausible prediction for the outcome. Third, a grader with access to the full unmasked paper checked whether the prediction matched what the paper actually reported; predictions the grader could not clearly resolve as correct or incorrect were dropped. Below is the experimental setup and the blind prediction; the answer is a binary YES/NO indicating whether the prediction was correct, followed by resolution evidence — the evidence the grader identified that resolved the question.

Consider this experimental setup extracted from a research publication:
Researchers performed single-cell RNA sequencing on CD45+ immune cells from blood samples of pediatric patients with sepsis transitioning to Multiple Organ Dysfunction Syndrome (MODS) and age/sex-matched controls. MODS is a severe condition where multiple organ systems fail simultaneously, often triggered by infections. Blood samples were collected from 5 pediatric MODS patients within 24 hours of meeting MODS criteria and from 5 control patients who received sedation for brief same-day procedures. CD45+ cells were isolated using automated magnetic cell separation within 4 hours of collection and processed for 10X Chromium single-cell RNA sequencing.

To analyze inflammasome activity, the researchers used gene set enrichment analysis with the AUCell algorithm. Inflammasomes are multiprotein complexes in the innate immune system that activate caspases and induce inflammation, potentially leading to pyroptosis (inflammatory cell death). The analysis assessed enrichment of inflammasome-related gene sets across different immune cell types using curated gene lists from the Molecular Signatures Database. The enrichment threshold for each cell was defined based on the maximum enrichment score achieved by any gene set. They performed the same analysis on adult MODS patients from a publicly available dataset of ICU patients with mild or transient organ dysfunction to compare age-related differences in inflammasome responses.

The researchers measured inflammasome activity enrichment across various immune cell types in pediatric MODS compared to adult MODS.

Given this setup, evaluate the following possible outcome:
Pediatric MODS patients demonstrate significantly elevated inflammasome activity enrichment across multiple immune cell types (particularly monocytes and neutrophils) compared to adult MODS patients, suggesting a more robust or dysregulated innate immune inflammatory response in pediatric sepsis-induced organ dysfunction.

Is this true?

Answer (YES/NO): NO